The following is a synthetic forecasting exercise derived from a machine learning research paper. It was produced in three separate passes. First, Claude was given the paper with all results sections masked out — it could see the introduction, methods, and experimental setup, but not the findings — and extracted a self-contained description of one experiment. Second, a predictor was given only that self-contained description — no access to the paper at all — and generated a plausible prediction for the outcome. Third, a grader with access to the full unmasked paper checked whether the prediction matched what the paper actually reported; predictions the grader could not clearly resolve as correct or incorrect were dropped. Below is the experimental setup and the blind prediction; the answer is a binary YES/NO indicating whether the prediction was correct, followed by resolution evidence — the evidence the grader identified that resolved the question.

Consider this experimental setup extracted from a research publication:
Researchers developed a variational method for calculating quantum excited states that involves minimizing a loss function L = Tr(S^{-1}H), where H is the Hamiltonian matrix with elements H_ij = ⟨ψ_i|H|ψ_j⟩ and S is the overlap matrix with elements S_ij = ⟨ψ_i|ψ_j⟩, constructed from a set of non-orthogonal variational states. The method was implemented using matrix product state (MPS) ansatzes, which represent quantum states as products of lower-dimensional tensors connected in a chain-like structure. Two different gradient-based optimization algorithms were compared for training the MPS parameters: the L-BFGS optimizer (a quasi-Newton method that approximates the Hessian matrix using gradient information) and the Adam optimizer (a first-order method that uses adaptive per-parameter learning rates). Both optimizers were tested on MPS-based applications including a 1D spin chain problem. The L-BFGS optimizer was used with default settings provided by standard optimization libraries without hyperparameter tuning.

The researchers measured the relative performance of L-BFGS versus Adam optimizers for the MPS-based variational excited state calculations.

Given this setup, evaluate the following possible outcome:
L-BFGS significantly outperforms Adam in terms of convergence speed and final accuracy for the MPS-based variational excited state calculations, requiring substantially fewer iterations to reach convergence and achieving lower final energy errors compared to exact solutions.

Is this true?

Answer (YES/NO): NO